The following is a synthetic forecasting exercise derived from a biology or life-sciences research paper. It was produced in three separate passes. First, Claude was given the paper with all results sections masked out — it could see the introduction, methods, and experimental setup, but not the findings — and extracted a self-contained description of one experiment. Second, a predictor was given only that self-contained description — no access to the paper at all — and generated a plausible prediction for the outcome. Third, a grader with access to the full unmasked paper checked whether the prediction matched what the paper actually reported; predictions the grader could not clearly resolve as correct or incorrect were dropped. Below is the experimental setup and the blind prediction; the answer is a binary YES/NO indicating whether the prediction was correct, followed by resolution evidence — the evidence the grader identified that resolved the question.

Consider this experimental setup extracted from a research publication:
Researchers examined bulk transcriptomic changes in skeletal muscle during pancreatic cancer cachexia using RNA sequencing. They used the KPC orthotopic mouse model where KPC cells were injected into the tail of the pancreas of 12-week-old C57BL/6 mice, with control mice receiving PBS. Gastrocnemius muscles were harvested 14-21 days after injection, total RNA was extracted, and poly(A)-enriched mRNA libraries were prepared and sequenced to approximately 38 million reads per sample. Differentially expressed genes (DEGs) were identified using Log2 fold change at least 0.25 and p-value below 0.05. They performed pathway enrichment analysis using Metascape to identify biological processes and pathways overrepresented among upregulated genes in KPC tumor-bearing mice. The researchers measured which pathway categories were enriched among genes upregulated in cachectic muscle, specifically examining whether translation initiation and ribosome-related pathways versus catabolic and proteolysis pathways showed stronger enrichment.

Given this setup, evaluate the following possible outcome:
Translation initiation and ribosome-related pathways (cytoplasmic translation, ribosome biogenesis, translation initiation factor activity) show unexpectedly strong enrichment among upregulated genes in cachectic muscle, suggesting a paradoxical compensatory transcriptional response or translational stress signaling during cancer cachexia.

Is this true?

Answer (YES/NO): YES